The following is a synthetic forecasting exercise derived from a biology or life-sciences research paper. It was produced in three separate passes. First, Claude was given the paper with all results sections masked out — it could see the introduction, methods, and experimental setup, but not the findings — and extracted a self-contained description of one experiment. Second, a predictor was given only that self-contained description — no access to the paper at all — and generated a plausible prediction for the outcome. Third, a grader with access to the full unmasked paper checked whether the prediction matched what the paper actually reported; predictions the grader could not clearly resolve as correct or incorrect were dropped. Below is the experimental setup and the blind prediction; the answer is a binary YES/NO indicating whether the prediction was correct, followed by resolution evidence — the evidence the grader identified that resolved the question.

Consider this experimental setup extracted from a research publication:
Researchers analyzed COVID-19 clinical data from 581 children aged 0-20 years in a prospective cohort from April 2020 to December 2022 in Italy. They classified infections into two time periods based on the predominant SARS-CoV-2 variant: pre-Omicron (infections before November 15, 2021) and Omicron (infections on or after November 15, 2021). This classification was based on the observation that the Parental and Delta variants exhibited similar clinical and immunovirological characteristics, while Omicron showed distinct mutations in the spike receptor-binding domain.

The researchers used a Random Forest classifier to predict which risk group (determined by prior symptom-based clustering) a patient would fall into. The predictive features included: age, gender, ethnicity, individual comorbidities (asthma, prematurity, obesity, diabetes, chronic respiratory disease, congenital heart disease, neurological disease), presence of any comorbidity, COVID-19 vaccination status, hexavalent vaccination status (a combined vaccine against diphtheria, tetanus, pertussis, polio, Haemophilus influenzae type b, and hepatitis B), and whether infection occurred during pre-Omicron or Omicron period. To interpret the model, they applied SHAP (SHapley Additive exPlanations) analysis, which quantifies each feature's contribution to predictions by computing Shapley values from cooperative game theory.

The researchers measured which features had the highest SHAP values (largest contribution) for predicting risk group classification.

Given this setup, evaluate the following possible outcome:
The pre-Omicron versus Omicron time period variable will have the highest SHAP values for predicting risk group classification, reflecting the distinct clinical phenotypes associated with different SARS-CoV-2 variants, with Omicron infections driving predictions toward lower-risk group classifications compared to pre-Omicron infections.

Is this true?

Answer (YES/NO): NO